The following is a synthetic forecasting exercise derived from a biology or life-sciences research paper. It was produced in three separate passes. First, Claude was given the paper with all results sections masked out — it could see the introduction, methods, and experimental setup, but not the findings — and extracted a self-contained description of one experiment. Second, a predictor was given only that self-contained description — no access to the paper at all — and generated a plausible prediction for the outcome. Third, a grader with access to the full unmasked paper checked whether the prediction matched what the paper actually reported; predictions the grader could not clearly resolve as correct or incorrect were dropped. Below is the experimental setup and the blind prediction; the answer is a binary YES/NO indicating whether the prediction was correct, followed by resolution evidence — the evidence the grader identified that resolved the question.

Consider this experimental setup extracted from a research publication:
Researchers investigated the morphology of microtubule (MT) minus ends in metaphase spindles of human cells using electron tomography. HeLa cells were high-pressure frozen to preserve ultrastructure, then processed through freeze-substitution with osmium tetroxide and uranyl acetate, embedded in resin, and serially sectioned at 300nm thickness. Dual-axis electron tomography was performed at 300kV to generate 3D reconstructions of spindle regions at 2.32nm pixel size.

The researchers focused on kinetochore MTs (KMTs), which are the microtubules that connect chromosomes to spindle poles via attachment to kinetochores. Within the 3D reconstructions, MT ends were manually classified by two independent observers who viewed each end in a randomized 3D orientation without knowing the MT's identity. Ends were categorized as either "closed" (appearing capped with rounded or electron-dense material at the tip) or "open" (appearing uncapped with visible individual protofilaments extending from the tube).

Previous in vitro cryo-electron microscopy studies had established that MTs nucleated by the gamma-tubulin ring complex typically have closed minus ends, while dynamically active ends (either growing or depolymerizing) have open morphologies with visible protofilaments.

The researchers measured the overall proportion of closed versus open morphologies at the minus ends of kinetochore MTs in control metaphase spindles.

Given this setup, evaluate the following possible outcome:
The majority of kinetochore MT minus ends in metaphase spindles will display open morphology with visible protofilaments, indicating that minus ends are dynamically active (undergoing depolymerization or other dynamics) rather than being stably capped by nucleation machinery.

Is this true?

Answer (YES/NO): NO